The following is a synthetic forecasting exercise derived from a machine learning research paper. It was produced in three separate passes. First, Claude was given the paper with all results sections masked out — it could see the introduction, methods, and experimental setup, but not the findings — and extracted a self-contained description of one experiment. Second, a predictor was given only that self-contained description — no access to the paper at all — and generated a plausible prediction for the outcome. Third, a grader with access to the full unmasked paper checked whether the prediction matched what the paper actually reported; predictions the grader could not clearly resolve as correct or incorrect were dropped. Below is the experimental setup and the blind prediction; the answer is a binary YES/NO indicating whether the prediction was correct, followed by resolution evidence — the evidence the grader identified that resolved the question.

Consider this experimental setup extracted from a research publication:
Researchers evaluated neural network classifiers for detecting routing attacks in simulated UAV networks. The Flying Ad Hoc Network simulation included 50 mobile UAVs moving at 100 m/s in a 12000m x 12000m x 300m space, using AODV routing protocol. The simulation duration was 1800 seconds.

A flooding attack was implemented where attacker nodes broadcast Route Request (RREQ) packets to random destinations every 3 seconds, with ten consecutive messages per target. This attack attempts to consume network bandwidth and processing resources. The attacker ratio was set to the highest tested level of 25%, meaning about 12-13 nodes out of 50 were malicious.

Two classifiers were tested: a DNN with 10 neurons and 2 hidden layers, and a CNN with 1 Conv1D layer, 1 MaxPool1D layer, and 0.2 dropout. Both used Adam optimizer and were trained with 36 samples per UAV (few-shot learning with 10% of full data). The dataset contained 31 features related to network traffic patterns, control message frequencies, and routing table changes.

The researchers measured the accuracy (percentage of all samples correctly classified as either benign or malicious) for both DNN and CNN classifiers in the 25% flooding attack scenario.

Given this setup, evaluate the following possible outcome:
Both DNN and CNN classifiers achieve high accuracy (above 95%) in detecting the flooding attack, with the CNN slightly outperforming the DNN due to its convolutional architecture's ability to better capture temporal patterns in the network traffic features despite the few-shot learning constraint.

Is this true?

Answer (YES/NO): YES